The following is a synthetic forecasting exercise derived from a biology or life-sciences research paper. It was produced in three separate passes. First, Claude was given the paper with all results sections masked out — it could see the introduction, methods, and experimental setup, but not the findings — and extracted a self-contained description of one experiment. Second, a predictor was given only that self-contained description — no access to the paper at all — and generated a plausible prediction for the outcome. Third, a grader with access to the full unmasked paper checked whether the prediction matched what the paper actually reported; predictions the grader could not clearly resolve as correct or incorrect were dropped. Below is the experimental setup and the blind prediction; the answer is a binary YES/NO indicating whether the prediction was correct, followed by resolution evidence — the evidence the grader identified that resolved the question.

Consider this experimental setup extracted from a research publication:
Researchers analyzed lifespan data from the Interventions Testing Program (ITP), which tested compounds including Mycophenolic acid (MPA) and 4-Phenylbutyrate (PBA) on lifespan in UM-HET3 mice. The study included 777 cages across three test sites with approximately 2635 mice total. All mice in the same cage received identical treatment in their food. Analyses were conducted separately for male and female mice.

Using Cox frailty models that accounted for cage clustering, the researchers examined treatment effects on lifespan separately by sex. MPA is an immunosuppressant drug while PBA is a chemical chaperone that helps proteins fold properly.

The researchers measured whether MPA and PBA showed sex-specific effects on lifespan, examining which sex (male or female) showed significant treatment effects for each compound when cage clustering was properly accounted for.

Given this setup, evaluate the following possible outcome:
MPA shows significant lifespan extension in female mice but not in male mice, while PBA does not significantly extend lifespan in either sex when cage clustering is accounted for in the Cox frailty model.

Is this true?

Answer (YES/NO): NO